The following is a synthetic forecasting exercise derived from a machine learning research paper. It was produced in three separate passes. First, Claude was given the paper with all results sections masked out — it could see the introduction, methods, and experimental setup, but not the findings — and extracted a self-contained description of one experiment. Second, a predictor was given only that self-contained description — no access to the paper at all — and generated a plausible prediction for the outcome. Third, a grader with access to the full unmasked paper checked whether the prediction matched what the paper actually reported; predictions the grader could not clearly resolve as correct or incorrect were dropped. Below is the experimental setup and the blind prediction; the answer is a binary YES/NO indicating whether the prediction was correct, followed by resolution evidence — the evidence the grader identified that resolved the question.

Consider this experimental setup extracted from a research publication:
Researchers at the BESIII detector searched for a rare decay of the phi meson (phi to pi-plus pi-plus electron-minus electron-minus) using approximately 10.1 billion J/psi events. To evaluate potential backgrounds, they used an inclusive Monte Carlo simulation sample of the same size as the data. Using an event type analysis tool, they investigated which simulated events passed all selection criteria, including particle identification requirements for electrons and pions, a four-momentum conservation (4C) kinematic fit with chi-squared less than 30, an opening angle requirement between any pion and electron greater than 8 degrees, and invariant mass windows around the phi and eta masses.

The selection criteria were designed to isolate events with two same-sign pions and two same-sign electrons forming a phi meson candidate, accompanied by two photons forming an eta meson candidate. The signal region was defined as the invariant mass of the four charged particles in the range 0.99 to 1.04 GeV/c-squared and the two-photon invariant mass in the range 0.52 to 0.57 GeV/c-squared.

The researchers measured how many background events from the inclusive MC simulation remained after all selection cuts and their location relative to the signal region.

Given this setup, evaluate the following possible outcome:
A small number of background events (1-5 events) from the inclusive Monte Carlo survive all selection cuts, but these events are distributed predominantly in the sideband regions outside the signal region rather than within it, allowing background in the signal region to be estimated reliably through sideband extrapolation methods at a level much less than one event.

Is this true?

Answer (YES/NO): NO